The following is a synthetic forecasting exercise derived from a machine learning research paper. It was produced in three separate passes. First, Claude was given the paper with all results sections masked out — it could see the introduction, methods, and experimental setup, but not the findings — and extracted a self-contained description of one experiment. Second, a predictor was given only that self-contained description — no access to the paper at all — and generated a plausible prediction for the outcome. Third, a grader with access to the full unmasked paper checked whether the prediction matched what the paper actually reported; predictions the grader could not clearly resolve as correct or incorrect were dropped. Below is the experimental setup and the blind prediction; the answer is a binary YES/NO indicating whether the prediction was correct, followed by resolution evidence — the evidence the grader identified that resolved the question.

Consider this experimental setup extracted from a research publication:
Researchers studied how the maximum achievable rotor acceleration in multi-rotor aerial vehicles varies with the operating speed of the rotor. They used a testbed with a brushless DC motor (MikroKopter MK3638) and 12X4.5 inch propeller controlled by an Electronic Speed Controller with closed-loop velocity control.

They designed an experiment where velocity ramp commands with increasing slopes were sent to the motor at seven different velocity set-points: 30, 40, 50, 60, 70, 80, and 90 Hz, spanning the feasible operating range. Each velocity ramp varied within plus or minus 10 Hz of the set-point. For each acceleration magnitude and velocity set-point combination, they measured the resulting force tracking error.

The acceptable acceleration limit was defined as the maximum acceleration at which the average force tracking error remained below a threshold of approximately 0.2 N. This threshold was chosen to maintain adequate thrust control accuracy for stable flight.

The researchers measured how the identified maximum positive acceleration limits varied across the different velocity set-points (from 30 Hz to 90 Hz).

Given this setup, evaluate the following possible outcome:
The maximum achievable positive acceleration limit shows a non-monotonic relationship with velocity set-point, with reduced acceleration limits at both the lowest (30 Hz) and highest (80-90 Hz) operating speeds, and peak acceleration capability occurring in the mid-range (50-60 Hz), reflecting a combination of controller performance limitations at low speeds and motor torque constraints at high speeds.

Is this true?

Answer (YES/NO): NO